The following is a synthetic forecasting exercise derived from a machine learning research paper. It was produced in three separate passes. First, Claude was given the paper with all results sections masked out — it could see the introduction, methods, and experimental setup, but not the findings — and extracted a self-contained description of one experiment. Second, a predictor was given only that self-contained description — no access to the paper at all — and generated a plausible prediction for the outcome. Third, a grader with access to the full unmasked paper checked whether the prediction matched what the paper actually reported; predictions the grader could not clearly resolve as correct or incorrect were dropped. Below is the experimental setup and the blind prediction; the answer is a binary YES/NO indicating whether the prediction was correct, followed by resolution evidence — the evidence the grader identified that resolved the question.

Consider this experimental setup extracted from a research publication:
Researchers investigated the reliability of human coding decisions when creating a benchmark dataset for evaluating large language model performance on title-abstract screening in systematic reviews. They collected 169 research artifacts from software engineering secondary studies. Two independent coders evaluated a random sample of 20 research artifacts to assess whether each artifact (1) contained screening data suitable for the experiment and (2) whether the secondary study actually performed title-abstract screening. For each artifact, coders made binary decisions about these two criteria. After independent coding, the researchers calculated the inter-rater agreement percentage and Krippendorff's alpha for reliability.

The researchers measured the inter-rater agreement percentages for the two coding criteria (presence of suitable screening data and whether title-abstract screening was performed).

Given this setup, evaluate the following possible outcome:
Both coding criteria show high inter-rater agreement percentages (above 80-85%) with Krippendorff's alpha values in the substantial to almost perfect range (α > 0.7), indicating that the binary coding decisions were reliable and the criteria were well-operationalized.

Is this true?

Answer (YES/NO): YES